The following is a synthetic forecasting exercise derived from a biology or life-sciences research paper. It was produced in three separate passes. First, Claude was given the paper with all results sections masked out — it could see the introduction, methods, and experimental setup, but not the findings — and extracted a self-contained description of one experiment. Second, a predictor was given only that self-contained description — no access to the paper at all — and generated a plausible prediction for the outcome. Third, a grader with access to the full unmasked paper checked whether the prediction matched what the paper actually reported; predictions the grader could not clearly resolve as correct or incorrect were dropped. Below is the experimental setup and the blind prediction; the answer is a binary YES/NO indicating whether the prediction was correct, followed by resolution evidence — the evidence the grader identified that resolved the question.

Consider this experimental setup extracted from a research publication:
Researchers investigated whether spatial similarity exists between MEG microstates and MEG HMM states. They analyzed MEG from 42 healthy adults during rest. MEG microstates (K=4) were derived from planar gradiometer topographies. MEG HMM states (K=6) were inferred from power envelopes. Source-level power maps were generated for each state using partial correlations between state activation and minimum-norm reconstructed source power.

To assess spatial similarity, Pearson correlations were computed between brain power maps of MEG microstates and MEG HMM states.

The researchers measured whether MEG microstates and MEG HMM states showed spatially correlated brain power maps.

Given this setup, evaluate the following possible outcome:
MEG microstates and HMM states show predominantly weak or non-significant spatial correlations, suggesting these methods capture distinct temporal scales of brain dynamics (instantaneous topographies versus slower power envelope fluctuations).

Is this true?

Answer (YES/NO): NO